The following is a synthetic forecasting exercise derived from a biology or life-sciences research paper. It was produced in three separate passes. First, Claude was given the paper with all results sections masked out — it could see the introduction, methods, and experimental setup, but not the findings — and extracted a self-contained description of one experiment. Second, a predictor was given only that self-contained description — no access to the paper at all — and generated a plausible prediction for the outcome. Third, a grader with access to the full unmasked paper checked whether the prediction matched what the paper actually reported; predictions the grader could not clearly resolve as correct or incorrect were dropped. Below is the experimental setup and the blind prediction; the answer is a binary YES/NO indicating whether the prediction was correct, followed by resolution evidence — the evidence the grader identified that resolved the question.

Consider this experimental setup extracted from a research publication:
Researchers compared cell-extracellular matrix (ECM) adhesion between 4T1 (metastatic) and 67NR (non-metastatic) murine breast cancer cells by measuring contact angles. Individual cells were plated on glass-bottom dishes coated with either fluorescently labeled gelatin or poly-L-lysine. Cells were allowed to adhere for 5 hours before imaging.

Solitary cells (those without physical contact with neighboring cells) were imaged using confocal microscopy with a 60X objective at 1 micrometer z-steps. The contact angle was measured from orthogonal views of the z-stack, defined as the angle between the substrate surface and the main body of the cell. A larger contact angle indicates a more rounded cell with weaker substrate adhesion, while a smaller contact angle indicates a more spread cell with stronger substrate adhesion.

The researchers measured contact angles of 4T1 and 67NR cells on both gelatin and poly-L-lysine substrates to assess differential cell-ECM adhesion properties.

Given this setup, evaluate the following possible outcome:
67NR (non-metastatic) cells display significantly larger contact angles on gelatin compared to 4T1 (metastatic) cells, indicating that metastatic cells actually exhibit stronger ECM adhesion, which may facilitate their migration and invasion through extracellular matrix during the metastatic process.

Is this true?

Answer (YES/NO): NO